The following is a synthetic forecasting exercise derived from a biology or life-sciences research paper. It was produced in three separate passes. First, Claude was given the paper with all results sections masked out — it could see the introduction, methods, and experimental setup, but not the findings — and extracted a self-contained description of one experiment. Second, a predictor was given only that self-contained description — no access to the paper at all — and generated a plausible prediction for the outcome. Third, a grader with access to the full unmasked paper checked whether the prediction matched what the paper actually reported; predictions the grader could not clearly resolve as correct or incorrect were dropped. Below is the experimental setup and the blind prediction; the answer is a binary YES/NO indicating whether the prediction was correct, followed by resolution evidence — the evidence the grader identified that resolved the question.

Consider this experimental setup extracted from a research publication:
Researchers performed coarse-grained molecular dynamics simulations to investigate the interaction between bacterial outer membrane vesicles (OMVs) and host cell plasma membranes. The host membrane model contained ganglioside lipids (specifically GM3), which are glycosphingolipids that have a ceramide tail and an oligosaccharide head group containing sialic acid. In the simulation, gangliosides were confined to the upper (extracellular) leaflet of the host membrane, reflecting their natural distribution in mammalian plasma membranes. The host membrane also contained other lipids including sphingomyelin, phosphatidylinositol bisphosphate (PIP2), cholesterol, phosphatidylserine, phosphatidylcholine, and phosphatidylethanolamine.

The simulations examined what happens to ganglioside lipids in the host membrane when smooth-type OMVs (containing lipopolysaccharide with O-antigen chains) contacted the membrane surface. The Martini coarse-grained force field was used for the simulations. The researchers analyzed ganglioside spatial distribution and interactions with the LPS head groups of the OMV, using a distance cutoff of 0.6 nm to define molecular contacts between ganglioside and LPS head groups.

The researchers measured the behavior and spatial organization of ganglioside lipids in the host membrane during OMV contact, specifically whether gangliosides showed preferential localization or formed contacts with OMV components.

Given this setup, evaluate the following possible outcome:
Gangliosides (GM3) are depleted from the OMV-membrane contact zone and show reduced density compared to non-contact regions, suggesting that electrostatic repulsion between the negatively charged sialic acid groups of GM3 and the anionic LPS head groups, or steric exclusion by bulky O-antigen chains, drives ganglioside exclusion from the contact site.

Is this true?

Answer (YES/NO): NO